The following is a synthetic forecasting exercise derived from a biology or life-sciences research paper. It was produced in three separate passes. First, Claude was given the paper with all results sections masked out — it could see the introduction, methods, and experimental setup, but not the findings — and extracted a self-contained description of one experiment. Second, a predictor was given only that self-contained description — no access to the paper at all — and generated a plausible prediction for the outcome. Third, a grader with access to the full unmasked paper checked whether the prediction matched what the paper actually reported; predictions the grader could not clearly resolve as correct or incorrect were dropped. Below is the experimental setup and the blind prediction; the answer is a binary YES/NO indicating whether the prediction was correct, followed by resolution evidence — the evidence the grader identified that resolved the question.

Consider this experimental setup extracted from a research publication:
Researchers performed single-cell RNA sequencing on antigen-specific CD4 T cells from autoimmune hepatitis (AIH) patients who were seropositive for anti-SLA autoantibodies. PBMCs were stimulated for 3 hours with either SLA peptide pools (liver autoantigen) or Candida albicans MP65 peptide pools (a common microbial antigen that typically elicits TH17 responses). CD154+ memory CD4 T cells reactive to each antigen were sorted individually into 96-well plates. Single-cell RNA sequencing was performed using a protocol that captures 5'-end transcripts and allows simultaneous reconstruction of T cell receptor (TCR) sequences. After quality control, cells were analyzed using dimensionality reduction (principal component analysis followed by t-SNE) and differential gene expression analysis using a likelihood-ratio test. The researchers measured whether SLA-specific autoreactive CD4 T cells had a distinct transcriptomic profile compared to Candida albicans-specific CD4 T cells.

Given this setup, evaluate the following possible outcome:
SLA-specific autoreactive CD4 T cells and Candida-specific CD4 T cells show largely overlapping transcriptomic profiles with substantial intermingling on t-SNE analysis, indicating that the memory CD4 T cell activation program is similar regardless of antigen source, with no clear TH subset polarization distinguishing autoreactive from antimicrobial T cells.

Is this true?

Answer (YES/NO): NO